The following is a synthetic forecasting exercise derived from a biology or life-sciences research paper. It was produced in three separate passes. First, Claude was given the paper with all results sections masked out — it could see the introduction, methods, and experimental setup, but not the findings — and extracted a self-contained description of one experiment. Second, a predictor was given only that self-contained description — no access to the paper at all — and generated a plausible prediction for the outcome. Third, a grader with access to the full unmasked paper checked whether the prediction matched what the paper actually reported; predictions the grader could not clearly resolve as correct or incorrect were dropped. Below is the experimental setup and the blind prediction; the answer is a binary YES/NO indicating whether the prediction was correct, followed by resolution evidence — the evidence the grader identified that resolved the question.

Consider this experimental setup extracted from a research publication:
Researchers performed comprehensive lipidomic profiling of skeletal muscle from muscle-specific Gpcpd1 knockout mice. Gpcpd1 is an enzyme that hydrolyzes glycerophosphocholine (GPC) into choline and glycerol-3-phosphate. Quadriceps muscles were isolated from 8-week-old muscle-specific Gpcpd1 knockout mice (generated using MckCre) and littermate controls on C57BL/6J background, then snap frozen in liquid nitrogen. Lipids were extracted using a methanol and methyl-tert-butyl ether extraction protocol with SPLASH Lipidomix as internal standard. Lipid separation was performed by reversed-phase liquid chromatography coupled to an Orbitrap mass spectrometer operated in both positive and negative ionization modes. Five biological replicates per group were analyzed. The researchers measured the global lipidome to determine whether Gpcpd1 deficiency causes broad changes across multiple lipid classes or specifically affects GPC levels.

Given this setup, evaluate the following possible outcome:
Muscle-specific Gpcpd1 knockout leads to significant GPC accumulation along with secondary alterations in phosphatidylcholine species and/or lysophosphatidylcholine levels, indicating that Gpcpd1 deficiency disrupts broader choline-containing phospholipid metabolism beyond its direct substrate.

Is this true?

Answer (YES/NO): NO